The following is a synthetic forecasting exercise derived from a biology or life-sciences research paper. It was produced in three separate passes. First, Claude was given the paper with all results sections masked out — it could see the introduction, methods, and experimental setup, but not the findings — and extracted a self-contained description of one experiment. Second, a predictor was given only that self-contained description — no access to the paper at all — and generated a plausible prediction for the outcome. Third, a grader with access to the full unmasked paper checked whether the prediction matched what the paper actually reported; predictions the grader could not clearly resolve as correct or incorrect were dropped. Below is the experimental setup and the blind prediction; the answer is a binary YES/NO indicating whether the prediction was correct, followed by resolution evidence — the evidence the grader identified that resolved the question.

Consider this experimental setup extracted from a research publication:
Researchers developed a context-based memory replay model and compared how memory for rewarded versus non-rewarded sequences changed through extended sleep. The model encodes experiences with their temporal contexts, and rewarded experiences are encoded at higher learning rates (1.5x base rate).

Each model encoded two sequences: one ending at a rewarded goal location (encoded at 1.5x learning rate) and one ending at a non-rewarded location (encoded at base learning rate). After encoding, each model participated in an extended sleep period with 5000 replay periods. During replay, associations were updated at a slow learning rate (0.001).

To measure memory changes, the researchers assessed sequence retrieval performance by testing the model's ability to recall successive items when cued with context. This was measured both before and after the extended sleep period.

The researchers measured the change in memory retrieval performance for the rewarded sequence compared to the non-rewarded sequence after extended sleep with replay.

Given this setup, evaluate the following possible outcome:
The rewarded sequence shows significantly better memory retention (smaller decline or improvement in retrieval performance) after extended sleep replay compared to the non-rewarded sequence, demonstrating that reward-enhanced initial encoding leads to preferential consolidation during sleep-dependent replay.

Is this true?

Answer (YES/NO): YES